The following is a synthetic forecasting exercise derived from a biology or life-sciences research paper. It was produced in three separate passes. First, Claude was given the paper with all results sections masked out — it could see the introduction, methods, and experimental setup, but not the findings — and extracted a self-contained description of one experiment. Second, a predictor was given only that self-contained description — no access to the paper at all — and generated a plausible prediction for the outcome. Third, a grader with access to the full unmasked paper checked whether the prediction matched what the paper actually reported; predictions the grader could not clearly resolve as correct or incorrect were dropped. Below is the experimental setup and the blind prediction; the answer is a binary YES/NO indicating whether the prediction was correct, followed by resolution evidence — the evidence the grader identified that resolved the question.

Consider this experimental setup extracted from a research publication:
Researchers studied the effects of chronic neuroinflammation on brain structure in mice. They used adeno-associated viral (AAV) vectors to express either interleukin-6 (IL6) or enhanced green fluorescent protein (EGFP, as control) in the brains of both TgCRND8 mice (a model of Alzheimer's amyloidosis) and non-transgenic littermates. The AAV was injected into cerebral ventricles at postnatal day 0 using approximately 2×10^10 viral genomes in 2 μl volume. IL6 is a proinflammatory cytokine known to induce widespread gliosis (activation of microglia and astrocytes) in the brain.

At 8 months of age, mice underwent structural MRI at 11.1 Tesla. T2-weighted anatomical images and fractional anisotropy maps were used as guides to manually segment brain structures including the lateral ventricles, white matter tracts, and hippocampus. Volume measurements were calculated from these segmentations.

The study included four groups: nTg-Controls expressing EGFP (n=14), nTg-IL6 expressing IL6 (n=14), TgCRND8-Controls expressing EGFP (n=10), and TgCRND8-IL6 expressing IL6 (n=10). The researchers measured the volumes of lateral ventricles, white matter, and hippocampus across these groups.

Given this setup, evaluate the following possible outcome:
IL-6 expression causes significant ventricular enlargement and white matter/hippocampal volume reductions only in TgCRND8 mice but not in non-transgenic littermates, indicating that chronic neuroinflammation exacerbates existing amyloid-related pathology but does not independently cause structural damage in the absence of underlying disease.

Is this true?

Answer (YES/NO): NO